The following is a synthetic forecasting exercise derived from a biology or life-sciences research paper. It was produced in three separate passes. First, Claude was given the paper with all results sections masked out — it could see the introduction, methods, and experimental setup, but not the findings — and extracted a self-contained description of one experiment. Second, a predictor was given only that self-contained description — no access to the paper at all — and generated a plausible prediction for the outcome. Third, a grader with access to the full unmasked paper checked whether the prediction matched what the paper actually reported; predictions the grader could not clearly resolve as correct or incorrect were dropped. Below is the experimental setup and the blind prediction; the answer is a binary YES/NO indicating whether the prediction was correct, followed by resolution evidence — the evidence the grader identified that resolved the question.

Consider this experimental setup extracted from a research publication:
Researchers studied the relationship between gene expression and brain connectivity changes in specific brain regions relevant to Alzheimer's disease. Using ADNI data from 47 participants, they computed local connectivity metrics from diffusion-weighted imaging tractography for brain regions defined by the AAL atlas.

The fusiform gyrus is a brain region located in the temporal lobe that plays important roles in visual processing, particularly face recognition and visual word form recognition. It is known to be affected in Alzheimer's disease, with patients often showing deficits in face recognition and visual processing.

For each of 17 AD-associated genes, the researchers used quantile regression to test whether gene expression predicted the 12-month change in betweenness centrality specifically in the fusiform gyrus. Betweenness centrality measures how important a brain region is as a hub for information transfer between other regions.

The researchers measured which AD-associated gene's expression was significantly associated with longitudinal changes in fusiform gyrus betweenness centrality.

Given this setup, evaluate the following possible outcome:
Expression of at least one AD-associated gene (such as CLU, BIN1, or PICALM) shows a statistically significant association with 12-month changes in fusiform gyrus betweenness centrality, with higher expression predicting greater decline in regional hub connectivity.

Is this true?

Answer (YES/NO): NO